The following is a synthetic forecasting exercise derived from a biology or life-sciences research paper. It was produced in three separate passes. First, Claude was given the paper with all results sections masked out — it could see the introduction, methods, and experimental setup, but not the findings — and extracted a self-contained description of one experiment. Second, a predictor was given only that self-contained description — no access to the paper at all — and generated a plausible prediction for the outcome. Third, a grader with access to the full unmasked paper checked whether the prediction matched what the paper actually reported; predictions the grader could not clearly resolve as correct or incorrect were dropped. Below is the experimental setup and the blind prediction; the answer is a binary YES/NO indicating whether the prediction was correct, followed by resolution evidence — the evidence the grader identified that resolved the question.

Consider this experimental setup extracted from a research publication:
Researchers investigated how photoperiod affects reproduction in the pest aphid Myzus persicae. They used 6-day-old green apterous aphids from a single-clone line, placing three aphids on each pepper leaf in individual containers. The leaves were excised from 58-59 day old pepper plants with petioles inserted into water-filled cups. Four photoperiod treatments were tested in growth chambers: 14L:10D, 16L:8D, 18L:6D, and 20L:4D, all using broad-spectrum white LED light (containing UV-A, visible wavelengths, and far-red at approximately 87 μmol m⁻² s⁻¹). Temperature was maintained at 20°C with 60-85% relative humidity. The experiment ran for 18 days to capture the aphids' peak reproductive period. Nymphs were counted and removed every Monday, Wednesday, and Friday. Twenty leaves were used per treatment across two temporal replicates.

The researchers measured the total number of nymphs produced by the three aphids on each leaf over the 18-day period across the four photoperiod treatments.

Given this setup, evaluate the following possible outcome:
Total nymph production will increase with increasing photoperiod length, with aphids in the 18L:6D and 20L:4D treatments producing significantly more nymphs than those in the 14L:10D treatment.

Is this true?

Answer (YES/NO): NO